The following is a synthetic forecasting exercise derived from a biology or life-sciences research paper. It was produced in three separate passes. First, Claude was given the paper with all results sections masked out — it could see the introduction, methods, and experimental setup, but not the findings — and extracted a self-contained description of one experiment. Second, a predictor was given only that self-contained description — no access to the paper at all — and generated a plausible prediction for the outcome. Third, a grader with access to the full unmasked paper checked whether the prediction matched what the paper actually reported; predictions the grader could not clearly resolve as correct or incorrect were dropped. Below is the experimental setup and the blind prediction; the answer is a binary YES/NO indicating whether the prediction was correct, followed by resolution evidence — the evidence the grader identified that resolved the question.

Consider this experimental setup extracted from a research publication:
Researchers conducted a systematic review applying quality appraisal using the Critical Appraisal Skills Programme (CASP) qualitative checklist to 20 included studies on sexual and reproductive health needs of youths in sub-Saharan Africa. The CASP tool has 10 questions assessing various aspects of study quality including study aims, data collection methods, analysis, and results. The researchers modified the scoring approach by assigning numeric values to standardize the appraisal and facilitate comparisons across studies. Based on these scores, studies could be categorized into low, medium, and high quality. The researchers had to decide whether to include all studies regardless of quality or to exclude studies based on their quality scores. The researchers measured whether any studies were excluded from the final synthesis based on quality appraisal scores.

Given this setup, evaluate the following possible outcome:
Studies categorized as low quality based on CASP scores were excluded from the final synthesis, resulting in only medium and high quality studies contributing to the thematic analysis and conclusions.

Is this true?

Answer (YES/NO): NO